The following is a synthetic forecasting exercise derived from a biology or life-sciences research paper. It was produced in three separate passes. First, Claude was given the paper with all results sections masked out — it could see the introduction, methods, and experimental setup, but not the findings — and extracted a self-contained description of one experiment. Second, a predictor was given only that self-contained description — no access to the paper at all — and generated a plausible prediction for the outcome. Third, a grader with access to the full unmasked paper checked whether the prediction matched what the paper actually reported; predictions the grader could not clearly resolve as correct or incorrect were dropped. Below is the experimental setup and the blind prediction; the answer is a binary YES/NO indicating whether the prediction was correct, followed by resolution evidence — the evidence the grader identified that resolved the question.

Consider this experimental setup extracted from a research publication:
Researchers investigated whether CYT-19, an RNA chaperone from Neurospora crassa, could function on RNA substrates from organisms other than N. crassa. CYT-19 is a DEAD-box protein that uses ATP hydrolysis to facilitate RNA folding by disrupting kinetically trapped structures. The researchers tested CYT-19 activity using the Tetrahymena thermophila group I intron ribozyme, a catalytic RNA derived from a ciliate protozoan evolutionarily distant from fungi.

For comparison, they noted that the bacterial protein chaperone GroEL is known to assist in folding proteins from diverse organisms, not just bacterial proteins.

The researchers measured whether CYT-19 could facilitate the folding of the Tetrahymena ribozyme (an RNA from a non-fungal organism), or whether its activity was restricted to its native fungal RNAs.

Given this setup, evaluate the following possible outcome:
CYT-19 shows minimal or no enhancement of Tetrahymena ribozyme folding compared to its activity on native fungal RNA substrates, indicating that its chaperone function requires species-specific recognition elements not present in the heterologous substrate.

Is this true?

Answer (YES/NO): NO